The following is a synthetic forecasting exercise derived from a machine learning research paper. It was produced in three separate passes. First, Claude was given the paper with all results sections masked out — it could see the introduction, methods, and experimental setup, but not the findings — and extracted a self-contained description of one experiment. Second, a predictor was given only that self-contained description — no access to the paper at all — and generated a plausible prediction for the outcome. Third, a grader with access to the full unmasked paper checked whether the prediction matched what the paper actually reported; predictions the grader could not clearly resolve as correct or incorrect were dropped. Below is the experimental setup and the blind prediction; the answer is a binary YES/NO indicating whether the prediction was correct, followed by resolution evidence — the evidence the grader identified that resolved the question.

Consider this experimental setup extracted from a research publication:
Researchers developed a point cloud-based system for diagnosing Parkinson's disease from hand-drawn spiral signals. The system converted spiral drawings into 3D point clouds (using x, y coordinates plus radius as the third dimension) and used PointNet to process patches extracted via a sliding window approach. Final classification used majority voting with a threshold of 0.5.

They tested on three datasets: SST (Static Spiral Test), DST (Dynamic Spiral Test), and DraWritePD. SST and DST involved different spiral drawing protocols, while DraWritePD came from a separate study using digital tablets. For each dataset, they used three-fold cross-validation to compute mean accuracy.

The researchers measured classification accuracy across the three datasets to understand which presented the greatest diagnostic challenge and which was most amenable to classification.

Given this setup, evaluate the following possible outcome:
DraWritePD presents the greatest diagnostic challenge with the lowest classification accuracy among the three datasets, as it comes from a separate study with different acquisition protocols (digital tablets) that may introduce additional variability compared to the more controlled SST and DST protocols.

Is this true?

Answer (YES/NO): NO